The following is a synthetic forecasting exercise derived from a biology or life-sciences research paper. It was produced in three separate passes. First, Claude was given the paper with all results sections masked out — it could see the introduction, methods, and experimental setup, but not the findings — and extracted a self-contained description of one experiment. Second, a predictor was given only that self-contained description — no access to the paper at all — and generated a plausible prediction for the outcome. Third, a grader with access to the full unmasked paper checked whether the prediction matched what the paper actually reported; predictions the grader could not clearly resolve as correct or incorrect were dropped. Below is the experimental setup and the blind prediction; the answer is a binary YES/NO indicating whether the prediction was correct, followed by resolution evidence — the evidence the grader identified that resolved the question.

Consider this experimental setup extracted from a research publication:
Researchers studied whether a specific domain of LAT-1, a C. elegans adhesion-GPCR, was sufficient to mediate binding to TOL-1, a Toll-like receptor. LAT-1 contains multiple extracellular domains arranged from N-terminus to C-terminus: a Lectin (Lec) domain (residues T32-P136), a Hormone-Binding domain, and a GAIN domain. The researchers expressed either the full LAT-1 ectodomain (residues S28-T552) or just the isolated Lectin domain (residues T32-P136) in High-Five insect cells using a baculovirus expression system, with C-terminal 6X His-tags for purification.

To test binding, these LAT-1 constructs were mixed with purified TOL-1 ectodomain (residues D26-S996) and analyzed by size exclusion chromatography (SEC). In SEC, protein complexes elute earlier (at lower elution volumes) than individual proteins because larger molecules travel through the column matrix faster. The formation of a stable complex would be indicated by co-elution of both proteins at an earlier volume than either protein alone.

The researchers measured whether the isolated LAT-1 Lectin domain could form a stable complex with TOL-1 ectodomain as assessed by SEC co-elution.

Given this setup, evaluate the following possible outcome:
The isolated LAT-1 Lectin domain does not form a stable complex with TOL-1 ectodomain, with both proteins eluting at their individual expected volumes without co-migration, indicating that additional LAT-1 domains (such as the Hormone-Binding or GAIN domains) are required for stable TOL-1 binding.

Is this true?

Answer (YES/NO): NO